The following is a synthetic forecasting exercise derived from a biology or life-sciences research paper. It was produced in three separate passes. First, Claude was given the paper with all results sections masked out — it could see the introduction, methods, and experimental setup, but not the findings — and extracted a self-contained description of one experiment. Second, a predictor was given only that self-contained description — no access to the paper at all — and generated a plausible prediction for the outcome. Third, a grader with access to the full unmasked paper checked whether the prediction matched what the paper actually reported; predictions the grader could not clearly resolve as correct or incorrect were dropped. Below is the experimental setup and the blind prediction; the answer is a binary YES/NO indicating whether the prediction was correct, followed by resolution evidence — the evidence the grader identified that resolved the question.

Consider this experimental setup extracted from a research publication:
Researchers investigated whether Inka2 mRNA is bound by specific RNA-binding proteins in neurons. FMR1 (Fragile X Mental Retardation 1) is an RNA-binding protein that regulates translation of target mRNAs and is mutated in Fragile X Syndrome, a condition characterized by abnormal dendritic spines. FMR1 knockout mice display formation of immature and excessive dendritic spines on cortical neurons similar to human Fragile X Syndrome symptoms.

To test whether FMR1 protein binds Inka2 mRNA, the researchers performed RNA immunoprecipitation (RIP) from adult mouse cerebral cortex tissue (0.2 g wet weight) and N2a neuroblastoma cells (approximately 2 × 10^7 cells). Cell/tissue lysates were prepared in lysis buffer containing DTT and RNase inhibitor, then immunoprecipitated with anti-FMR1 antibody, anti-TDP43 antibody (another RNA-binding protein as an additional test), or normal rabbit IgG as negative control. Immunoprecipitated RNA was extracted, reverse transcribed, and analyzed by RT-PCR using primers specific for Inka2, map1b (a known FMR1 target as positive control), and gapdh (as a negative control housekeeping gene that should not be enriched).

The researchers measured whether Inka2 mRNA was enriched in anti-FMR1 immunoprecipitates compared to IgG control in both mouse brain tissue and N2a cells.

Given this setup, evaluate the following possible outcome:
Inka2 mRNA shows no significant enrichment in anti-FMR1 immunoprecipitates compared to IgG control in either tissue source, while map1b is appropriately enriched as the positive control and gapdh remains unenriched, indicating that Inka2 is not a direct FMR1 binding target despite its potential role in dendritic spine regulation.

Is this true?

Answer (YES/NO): NO